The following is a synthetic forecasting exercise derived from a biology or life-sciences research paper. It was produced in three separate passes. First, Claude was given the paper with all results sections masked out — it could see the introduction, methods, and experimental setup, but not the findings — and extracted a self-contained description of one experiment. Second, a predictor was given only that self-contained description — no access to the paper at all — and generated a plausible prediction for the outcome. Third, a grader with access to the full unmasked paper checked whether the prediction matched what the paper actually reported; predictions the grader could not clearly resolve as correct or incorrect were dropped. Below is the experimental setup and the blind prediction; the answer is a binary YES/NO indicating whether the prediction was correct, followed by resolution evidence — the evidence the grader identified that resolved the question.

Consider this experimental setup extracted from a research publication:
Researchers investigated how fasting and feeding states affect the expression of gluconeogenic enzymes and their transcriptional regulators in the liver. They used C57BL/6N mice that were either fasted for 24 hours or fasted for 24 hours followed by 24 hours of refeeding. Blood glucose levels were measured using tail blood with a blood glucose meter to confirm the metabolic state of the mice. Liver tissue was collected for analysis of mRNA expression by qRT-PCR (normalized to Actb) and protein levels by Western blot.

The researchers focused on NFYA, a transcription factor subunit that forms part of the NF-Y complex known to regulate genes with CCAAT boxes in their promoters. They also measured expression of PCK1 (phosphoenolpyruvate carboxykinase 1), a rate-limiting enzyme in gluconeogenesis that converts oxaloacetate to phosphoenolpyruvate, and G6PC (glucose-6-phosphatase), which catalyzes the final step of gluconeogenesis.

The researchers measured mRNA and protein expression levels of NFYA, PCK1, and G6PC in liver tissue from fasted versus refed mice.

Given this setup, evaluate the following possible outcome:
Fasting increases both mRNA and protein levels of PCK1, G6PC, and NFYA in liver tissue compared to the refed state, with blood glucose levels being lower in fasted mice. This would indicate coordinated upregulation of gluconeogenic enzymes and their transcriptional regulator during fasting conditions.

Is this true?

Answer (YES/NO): YES